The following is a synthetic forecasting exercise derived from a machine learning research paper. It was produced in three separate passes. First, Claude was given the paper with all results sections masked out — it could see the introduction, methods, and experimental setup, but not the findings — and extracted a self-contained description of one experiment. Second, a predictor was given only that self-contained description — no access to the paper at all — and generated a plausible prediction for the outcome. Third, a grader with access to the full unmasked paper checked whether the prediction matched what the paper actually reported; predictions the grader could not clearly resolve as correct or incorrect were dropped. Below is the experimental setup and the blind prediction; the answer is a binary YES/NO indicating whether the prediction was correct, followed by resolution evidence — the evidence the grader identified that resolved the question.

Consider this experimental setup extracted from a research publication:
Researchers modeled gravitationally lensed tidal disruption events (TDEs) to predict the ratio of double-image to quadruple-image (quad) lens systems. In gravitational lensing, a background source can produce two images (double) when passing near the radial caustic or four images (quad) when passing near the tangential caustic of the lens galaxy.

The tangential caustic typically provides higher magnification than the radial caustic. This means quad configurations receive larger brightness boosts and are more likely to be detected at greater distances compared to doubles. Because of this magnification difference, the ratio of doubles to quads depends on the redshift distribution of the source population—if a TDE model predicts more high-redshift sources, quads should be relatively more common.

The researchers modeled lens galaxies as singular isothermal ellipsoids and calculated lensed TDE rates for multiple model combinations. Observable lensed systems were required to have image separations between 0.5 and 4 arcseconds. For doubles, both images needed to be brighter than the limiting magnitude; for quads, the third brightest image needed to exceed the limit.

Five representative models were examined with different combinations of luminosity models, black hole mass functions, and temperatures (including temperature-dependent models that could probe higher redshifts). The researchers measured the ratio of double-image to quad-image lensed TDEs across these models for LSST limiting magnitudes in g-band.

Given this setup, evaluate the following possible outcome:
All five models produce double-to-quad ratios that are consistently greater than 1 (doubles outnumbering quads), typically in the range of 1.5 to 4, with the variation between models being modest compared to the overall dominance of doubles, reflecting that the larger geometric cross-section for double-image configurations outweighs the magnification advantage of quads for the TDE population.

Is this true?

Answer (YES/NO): NO